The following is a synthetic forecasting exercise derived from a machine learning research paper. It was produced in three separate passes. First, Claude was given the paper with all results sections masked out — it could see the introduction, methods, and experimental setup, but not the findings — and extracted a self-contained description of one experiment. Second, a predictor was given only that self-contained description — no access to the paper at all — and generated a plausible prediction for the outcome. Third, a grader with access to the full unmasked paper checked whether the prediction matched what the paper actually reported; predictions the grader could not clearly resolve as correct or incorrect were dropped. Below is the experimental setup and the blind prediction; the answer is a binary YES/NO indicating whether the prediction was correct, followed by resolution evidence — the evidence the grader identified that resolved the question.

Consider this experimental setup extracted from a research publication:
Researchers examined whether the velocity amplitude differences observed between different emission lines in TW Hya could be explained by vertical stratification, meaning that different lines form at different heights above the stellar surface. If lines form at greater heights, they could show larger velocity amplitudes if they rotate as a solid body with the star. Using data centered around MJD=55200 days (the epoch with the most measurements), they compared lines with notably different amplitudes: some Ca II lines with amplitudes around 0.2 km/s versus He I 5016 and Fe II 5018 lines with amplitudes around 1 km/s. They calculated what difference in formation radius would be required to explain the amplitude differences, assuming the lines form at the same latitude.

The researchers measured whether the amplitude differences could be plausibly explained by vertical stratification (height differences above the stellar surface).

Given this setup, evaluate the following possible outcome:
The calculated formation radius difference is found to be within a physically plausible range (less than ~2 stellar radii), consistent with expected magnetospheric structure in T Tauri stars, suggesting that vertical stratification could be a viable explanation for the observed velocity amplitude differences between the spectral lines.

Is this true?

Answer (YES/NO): NO